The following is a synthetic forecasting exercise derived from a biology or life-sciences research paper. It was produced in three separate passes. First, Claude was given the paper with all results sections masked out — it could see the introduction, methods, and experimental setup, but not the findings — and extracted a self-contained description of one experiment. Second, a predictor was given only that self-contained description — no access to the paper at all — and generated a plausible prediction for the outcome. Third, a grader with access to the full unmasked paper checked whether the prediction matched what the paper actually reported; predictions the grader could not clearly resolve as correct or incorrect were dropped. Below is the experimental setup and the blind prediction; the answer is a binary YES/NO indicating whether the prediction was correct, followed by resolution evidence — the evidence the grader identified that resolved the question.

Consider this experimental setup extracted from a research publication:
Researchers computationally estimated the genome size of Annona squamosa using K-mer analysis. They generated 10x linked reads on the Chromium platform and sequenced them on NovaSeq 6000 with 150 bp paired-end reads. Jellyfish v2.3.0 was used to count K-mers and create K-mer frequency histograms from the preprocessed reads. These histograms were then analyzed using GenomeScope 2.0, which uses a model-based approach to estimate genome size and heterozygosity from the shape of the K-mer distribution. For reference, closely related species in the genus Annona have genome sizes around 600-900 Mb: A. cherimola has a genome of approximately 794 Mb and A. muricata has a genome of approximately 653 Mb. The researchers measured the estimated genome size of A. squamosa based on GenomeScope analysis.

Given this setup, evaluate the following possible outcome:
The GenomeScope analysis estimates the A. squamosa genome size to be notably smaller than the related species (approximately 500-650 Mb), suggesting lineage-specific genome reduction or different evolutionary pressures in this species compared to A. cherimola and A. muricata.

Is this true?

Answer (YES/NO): NO